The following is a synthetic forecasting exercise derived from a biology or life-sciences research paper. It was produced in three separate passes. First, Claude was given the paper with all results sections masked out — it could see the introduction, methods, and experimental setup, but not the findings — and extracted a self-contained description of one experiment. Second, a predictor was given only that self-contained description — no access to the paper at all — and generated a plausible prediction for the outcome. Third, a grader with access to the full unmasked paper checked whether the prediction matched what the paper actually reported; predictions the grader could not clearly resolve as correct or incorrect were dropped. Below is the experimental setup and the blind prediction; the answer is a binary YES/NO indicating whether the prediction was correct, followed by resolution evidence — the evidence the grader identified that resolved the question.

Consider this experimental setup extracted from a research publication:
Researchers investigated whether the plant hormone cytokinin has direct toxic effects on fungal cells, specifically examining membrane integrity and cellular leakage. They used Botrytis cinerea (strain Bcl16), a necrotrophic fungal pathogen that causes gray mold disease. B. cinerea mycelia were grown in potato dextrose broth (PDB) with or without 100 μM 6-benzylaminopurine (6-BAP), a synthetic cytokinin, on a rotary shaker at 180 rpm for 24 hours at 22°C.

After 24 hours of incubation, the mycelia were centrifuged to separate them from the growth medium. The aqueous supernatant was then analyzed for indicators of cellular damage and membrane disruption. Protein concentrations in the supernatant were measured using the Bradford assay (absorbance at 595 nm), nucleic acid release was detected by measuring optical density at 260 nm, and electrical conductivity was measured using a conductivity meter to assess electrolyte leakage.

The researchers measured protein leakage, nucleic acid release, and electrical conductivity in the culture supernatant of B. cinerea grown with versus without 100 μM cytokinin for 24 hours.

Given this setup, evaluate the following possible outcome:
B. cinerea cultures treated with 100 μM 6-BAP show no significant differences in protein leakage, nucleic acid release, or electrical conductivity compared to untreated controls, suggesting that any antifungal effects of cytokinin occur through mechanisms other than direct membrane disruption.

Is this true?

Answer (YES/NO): YES